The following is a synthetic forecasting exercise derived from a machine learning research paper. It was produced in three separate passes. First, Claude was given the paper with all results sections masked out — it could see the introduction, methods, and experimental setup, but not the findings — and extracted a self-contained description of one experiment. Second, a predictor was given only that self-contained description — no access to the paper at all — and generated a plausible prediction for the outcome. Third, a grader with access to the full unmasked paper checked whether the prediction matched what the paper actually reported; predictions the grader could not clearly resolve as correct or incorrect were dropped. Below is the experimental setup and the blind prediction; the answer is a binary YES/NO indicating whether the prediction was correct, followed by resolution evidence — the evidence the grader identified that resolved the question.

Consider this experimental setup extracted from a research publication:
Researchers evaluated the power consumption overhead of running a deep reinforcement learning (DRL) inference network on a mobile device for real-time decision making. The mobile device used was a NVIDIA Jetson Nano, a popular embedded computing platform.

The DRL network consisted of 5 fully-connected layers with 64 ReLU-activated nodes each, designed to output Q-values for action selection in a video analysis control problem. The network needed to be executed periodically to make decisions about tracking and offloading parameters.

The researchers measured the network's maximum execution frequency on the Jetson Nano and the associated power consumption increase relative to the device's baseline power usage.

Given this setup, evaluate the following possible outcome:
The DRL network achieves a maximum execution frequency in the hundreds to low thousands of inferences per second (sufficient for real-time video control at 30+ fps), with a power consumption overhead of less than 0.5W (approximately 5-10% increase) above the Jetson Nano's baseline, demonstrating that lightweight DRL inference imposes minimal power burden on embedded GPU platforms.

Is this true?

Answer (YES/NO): NO